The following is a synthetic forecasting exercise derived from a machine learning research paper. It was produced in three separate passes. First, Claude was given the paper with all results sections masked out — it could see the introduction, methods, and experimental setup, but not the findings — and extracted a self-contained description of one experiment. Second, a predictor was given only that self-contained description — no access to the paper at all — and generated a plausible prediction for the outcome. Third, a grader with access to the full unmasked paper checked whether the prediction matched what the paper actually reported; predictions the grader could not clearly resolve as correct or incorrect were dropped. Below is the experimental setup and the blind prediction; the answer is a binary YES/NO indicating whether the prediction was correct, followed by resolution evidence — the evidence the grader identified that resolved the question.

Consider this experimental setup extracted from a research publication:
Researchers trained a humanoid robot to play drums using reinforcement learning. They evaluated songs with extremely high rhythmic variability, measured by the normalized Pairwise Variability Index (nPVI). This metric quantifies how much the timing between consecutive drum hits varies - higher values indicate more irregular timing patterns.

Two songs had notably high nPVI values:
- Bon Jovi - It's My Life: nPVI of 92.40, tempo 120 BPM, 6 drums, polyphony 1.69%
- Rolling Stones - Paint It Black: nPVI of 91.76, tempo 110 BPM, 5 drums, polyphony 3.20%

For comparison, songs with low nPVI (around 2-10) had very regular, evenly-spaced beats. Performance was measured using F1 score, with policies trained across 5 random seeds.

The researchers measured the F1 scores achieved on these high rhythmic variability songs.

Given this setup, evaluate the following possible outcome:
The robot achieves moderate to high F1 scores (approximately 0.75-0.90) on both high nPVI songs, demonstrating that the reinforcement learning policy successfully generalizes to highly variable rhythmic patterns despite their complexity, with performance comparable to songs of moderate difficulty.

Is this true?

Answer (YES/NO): NO